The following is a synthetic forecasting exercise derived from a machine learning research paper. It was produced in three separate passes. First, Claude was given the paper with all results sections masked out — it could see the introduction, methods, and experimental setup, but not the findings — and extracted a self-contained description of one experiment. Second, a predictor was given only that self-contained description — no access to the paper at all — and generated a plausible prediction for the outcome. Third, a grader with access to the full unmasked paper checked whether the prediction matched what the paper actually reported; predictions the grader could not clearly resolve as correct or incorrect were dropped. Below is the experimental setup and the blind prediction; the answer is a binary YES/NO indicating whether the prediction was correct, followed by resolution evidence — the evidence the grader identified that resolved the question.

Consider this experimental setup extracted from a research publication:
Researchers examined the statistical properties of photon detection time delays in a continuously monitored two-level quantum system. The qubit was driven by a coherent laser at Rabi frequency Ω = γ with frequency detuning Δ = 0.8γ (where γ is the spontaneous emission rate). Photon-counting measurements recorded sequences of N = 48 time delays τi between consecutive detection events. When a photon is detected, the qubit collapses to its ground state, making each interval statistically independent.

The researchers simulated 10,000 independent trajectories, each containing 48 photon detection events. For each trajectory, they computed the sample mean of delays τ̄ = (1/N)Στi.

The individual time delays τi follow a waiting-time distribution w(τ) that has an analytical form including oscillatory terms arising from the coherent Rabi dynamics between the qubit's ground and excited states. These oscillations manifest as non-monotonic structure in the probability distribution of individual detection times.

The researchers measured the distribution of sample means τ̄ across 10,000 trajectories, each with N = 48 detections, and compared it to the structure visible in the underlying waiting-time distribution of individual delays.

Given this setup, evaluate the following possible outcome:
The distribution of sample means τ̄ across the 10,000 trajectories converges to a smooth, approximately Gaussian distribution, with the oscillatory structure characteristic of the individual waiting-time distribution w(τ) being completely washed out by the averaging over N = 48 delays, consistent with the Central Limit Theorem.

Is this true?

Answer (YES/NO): YES